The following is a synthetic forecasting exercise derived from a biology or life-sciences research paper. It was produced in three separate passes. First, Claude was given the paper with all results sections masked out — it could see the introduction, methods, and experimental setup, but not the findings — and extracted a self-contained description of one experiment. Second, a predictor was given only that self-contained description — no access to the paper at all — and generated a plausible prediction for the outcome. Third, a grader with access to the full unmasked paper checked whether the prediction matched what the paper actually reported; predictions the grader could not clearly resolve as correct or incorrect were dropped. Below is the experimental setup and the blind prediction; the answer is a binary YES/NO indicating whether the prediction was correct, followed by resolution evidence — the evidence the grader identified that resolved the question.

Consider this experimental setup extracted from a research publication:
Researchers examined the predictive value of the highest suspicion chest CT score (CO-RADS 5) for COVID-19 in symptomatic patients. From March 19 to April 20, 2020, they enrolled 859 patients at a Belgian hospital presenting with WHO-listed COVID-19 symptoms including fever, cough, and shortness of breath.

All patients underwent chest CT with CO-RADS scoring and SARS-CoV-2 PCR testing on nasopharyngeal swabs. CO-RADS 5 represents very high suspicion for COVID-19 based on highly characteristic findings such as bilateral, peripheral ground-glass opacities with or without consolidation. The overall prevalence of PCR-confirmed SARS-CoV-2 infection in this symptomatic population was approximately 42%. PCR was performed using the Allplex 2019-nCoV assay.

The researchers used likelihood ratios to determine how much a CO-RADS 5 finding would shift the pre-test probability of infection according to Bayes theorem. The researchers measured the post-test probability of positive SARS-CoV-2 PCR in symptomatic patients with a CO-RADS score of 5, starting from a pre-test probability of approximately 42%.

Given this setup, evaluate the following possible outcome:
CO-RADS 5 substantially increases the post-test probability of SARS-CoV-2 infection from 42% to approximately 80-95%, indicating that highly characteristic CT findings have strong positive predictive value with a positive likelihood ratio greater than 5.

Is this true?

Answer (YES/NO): YES